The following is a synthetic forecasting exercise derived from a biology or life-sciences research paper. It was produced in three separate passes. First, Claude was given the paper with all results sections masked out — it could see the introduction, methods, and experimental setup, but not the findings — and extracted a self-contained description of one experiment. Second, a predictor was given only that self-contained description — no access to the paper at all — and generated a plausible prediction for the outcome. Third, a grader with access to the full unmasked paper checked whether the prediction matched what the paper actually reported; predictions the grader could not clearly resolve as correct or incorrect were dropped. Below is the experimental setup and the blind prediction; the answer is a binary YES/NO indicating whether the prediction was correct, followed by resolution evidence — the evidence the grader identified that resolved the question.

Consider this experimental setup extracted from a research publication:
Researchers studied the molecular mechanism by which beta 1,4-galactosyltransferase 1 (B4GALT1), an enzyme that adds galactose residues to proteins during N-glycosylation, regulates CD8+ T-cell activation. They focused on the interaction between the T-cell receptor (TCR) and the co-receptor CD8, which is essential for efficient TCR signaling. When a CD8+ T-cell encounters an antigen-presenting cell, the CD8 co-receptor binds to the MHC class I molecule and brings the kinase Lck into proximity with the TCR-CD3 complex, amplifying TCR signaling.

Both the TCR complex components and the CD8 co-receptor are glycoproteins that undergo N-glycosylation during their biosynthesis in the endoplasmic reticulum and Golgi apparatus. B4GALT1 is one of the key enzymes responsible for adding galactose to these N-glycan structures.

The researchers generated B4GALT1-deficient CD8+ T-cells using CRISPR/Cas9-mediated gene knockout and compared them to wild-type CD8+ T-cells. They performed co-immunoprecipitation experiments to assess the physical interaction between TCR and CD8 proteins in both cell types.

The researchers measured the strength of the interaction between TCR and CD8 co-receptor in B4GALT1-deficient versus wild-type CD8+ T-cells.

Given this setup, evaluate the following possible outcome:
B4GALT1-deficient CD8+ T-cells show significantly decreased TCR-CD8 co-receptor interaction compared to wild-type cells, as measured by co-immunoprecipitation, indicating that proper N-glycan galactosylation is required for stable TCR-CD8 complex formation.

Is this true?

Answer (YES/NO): NO